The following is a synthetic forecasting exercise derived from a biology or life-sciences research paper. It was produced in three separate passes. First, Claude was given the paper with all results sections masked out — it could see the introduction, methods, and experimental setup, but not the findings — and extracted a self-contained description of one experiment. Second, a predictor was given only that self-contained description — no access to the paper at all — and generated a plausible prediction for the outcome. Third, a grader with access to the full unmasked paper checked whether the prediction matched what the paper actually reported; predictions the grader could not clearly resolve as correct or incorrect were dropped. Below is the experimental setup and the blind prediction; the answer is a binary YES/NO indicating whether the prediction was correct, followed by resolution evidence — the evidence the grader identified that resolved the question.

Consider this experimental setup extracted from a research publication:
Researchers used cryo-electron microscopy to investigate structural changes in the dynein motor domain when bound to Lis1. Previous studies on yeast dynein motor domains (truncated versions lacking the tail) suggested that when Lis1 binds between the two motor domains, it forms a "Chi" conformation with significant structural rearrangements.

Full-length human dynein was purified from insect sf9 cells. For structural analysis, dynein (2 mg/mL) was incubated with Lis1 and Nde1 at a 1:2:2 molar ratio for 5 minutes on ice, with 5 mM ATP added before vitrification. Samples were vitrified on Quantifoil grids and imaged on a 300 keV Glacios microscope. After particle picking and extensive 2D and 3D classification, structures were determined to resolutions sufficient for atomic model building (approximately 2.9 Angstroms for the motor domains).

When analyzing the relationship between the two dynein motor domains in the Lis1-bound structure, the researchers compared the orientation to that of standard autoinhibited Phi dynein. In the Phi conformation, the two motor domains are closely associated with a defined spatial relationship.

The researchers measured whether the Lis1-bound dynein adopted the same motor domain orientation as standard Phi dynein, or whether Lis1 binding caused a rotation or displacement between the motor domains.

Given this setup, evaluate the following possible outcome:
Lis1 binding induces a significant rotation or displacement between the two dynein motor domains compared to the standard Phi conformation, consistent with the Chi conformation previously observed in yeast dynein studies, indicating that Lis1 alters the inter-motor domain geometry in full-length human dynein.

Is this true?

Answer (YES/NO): NO